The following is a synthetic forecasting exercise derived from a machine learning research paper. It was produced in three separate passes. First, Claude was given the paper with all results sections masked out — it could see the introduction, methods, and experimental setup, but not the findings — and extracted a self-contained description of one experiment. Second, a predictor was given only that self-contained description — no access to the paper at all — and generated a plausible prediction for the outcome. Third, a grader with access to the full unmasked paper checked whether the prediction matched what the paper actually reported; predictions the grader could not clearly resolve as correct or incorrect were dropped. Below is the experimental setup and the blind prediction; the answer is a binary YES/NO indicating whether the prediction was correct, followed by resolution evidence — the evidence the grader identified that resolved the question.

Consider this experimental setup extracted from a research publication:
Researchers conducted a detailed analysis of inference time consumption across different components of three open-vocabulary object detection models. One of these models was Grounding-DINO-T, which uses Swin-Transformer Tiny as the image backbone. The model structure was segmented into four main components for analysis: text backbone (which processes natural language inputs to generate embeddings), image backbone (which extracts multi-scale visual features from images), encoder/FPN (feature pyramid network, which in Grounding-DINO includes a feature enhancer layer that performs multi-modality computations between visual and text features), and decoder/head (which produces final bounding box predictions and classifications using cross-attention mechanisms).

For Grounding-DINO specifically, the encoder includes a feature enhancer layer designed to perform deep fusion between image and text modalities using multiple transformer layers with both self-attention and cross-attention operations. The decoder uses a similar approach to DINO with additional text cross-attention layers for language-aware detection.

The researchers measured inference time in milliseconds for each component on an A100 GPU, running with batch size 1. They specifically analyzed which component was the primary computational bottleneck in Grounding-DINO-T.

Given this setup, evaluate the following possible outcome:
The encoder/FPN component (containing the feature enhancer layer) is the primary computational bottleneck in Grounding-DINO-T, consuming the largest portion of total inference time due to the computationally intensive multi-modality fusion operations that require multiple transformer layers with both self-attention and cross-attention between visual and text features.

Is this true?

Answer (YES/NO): YES